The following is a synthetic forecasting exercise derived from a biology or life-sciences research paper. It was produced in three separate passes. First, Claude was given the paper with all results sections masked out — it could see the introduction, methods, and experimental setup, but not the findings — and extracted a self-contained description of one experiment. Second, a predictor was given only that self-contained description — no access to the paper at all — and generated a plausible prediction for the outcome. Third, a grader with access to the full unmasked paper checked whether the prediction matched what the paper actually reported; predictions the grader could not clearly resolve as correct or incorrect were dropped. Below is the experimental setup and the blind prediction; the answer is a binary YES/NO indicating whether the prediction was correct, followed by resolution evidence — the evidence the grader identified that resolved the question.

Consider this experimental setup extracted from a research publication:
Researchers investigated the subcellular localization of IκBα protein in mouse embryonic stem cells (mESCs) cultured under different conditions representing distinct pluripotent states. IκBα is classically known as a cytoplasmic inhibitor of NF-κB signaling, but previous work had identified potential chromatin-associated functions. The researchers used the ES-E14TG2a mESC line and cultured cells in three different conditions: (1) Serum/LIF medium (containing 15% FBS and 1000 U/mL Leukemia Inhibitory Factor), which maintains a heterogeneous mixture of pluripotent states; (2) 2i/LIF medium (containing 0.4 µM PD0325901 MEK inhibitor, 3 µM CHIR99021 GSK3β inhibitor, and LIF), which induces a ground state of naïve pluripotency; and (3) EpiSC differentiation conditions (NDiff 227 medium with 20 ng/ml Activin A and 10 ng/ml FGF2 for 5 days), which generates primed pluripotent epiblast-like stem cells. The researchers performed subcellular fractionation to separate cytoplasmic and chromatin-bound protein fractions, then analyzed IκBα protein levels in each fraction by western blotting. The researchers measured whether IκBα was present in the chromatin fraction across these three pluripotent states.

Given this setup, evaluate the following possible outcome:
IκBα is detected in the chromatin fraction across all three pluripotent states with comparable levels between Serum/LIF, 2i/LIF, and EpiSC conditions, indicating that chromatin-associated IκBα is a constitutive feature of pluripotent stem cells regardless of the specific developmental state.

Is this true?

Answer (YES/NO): NO